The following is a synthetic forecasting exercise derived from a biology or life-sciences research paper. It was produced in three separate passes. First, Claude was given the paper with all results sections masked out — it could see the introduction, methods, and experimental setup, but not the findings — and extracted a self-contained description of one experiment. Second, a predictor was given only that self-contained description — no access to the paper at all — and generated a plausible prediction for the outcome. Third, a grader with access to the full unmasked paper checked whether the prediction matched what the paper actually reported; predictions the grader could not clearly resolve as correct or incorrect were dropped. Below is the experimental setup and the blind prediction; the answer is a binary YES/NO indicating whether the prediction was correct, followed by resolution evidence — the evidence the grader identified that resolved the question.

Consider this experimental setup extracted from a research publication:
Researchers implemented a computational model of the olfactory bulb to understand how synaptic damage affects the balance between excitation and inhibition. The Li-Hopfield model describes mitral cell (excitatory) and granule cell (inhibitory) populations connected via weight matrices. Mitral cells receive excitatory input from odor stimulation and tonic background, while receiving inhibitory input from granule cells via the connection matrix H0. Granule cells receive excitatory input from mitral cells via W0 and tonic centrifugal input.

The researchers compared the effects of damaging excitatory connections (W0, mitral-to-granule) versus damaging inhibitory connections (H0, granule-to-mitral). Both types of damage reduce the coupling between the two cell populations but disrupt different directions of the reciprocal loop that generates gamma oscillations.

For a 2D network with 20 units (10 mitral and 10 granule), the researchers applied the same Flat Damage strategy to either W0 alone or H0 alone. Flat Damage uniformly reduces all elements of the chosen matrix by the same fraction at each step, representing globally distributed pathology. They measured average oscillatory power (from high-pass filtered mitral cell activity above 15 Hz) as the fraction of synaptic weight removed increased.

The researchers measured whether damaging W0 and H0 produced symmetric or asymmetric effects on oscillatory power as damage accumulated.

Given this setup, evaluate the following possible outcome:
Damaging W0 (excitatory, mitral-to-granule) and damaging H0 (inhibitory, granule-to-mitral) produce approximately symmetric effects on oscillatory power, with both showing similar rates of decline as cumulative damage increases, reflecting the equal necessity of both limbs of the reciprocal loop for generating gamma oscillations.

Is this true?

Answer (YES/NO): NO